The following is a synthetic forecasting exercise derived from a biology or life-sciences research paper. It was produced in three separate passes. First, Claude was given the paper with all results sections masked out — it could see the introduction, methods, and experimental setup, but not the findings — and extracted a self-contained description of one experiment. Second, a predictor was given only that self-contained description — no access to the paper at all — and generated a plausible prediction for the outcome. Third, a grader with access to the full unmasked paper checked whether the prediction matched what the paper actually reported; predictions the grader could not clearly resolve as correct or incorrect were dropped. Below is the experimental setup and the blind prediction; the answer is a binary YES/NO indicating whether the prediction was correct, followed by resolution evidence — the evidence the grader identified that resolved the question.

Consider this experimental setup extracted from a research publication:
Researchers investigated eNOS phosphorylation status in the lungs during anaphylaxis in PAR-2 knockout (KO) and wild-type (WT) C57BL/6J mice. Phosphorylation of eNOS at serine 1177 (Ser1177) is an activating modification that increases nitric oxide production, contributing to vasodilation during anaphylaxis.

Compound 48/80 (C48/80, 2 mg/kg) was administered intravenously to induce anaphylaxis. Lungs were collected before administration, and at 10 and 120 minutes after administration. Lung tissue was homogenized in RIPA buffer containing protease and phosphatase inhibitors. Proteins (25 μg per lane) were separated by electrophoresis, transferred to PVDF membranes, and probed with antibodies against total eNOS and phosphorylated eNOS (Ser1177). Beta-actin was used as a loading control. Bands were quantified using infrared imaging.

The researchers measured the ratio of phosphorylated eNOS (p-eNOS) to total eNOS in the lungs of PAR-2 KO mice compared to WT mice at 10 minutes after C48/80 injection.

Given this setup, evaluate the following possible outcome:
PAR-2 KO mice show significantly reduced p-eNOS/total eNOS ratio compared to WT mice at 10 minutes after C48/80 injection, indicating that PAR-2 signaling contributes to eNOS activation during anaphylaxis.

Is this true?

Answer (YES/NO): NO